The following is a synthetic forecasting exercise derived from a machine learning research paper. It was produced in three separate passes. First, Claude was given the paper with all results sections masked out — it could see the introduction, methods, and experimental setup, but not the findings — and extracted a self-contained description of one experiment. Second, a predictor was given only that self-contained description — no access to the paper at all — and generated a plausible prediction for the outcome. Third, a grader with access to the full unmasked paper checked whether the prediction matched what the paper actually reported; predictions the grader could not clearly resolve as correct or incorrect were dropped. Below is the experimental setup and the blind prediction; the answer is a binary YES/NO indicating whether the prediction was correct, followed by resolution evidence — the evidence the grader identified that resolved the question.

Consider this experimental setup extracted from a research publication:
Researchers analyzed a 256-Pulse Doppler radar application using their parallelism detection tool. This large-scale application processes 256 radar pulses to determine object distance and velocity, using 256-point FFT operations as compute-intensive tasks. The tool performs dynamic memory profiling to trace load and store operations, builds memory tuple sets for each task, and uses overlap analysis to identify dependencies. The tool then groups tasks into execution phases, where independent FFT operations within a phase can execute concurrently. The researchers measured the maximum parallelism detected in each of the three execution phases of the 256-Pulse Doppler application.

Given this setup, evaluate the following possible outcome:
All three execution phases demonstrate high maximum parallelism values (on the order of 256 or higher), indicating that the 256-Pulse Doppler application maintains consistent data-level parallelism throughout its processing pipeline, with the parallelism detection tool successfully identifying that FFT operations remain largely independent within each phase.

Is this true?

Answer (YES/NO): YES